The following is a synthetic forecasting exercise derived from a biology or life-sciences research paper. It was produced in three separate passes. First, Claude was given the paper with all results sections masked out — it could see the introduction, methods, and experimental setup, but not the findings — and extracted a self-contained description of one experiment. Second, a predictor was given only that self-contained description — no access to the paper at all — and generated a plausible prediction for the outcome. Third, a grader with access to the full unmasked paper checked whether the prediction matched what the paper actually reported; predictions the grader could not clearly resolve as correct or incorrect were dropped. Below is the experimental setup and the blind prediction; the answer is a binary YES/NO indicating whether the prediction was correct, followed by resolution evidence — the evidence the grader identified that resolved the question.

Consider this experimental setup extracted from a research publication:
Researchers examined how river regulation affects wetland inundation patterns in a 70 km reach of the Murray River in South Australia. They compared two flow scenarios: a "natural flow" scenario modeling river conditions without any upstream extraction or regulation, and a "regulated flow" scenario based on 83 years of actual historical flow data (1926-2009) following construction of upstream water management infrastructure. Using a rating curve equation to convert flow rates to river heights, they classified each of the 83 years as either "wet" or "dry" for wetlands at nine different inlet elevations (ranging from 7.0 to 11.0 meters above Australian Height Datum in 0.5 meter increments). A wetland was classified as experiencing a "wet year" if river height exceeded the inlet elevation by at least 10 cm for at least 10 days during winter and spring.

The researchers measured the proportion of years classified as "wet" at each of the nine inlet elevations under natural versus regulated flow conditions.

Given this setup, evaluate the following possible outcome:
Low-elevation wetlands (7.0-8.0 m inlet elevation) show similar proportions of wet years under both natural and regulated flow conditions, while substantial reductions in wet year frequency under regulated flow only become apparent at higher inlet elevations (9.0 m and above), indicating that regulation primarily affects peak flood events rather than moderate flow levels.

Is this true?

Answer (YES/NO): NO